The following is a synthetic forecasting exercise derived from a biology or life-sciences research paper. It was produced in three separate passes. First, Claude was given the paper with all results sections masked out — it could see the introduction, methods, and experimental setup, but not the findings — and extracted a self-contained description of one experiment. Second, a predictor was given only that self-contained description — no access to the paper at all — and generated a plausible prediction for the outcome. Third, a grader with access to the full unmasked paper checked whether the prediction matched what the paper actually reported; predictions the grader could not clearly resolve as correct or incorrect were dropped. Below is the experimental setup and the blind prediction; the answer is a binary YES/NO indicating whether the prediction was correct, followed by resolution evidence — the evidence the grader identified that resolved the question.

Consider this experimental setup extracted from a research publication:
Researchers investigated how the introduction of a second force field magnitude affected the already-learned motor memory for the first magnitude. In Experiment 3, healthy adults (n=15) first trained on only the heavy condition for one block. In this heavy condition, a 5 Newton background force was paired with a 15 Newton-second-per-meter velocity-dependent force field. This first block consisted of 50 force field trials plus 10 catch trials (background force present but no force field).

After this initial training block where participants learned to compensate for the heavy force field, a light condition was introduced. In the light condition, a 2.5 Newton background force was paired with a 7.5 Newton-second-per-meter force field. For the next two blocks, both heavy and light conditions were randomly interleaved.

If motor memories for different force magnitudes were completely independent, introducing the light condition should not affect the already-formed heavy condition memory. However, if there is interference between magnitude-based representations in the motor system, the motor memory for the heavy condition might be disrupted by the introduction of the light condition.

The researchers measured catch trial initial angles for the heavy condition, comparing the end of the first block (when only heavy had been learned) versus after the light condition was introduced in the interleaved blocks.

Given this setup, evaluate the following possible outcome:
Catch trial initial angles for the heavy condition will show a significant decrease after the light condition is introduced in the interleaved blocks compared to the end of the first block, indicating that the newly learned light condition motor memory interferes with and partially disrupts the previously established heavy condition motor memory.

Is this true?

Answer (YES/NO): NO